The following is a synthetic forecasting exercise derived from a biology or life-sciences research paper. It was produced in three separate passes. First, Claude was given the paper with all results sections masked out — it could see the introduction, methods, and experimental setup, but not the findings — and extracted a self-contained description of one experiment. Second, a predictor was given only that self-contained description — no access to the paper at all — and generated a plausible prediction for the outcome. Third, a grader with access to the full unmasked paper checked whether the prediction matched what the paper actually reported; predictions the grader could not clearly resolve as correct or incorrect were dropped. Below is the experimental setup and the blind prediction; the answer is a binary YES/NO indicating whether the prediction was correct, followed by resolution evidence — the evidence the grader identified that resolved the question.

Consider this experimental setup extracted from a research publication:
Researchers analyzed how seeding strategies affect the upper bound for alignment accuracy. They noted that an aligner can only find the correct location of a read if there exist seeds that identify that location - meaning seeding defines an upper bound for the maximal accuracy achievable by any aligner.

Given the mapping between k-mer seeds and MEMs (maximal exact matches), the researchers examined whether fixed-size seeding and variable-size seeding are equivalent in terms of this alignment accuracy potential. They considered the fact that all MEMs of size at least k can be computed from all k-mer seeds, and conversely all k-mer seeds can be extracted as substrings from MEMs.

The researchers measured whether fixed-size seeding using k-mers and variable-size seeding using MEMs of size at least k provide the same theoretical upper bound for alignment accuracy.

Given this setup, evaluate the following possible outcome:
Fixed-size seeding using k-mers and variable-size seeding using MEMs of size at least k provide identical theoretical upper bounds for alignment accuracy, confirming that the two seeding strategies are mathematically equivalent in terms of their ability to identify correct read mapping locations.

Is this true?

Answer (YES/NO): YES